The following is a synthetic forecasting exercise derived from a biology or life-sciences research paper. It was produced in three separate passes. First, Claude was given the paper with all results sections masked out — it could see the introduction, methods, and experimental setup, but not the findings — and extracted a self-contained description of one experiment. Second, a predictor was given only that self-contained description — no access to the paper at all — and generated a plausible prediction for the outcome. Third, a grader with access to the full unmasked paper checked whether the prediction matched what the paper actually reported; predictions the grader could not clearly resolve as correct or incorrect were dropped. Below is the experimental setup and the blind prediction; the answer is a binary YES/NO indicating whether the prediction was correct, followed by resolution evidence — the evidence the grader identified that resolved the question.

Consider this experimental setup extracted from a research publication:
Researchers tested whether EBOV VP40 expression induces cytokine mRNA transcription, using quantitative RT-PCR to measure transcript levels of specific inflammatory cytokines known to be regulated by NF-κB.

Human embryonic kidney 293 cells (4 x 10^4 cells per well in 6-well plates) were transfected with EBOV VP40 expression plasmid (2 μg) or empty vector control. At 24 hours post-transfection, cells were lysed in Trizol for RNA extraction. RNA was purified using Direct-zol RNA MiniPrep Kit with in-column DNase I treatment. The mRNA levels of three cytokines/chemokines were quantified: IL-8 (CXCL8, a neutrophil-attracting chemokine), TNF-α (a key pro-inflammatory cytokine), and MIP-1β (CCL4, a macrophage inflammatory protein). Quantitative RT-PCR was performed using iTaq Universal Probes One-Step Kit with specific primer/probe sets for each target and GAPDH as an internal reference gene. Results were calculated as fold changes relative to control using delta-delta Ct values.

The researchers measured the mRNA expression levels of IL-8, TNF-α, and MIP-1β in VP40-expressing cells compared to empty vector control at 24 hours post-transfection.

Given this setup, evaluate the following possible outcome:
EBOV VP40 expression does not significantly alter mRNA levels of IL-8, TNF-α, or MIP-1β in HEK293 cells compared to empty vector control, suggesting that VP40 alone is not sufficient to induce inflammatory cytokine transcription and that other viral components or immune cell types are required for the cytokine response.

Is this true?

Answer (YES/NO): NO